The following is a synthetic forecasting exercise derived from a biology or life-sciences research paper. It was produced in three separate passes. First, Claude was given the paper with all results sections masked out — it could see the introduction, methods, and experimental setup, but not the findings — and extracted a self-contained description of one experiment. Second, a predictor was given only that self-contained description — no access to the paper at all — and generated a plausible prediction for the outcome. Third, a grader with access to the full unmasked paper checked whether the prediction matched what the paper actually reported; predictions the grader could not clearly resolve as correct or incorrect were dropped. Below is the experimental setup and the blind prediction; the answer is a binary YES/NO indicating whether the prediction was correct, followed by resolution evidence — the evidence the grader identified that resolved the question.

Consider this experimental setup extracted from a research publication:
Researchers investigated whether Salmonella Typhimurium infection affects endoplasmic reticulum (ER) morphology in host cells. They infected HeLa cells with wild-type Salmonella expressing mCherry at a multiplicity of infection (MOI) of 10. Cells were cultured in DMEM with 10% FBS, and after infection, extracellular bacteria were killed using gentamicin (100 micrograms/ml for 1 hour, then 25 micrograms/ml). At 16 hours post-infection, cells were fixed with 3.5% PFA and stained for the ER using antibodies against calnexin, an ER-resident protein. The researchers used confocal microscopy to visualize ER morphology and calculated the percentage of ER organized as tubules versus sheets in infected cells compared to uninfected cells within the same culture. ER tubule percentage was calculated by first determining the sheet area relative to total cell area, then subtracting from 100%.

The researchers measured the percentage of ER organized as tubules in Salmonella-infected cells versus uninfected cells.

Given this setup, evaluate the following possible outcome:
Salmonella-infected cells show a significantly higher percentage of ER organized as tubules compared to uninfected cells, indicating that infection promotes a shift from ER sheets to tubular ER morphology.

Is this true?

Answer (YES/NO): YES